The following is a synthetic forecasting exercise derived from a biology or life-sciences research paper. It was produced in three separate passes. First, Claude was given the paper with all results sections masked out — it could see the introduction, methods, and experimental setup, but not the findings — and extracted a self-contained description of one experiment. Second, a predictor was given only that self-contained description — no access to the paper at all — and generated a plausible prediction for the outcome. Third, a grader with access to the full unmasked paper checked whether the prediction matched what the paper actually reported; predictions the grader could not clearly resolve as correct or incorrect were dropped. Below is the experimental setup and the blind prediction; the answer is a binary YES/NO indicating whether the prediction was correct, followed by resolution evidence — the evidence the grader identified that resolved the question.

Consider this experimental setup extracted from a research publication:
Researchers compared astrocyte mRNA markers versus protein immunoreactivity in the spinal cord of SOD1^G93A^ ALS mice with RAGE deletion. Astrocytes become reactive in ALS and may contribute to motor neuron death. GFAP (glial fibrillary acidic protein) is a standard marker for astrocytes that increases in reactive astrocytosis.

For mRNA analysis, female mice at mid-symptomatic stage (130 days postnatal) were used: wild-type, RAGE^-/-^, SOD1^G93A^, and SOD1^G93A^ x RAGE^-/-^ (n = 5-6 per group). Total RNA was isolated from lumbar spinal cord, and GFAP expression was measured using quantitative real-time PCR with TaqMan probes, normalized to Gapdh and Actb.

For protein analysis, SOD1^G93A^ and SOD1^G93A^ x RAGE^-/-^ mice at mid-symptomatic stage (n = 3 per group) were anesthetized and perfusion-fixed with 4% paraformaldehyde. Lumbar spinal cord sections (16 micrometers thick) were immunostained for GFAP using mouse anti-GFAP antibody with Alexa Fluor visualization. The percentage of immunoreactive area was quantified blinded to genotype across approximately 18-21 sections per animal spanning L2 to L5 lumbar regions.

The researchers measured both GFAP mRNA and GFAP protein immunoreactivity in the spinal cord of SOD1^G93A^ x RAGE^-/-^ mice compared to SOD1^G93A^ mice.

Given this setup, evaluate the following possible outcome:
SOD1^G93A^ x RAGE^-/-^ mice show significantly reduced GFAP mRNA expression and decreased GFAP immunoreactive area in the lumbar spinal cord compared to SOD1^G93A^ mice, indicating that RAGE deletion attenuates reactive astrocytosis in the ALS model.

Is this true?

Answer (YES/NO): NO